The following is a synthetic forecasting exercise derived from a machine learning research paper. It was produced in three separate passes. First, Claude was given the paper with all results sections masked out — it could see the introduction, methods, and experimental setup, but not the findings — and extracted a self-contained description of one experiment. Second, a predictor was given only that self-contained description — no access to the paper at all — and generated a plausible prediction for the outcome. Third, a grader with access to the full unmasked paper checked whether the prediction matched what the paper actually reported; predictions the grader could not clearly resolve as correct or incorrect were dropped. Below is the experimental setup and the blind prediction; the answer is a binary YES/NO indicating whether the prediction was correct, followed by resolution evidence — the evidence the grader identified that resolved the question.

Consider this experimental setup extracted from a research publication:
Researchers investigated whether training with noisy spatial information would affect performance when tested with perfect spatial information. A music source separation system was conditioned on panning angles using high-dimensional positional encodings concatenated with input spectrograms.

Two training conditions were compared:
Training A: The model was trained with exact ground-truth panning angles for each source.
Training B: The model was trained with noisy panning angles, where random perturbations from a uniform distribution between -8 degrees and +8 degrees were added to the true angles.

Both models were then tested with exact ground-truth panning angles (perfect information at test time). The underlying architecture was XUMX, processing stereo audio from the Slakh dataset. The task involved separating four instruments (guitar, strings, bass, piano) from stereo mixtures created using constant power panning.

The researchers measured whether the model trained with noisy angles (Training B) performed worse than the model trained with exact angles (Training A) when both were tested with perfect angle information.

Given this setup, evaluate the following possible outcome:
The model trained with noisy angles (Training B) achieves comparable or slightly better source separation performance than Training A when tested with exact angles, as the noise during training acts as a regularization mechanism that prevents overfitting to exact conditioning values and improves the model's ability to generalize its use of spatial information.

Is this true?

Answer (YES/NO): YES